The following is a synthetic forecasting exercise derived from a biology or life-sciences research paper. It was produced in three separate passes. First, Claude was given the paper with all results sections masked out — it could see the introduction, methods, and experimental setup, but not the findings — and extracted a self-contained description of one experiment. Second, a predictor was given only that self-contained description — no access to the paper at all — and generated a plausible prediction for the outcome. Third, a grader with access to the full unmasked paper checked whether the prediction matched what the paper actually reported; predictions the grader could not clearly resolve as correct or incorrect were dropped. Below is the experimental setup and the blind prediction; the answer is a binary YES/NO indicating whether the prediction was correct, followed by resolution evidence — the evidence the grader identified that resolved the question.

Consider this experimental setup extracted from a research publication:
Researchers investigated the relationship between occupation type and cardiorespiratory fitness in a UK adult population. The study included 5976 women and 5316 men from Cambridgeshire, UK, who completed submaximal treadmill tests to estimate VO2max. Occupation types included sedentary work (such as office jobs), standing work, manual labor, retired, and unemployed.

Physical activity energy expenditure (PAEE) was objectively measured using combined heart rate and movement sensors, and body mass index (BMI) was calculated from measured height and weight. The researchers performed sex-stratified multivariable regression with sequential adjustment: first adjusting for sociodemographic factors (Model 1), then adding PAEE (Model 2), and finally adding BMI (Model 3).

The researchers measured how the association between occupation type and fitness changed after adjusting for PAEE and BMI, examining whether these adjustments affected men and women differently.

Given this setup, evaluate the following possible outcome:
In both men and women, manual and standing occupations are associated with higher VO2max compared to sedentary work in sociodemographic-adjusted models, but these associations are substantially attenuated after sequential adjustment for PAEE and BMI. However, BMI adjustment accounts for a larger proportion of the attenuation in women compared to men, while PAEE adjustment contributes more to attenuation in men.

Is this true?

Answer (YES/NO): NO